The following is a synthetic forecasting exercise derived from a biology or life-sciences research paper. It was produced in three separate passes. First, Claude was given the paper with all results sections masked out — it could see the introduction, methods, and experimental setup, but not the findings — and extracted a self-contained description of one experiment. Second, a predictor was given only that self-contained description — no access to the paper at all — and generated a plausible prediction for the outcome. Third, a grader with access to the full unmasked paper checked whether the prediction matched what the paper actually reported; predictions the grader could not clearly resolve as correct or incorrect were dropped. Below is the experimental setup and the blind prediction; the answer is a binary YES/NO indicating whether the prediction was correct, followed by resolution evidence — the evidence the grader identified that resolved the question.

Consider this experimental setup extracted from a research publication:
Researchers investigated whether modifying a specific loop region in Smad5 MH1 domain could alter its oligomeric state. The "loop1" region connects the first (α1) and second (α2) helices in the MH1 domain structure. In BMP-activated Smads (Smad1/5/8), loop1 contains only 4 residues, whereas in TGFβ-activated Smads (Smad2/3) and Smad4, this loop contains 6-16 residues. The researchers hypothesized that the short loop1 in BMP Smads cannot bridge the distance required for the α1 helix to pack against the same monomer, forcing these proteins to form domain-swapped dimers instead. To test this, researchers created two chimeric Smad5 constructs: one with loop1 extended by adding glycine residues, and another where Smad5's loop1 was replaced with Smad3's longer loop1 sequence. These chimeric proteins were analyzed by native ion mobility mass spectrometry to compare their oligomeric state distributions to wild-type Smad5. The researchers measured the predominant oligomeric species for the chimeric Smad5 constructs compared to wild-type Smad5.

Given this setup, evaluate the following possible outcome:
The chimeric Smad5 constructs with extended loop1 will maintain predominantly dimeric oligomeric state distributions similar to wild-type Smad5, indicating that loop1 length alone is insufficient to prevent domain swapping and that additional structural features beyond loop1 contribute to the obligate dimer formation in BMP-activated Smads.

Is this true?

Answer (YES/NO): NO